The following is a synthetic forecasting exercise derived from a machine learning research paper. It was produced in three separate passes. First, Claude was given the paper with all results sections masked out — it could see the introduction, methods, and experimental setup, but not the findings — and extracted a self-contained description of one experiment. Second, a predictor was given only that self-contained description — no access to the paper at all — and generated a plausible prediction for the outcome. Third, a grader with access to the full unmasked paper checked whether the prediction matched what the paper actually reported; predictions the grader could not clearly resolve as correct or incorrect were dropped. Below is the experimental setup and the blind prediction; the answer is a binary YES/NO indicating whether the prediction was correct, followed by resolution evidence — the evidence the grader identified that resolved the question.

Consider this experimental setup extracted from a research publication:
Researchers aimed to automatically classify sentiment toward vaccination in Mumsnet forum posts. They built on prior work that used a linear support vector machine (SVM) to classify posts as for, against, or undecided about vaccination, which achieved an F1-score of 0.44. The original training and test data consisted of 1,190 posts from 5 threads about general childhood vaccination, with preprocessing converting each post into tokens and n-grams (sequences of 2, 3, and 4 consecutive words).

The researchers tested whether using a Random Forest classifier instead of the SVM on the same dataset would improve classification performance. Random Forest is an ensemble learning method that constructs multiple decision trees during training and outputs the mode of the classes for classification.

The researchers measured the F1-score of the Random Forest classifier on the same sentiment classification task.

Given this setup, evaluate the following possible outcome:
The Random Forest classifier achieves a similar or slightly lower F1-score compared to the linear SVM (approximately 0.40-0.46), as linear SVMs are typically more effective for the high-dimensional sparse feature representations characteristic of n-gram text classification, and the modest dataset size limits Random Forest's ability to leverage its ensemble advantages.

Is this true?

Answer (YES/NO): NO